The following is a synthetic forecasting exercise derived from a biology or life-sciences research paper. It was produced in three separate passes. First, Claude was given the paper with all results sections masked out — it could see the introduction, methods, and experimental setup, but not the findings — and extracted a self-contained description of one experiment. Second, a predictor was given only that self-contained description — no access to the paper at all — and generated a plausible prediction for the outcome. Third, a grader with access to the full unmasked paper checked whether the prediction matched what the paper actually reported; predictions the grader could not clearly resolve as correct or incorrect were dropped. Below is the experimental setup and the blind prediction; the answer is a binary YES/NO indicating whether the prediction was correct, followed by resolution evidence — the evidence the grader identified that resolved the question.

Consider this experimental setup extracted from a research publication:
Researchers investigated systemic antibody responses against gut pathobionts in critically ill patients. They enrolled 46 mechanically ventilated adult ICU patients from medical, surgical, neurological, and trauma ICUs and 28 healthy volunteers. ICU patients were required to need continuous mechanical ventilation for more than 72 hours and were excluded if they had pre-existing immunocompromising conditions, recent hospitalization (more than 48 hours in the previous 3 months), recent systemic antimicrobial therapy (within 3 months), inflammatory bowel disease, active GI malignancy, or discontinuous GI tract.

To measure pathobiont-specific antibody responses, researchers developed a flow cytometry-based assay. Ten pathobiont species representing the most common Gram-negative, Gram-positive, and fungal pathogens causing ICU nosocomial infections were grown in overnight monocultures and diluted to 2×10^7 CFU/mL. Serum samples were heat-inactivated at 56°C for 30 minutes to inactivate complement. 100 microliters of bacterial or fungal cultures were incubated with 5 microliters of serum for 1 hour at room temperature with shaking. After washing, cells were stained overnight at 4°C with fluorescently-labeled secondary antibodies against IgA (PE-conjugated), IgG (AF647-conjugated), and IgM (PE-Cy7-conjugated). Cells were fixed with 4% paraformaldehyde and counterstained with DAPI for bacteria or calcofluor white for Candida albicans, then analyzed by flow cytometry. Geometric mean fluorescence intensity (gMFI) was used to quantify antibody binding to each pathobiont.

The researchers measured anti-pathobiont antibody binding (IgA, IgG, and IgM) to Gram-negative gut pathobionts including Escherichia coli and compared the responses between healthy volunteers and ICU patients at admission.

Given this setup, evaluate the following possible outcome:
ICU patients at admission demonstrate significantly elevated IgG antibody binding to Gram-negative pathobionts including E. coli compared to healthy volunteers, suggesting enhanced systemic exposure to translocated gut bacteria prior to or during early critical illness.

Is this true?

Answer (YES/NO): NO